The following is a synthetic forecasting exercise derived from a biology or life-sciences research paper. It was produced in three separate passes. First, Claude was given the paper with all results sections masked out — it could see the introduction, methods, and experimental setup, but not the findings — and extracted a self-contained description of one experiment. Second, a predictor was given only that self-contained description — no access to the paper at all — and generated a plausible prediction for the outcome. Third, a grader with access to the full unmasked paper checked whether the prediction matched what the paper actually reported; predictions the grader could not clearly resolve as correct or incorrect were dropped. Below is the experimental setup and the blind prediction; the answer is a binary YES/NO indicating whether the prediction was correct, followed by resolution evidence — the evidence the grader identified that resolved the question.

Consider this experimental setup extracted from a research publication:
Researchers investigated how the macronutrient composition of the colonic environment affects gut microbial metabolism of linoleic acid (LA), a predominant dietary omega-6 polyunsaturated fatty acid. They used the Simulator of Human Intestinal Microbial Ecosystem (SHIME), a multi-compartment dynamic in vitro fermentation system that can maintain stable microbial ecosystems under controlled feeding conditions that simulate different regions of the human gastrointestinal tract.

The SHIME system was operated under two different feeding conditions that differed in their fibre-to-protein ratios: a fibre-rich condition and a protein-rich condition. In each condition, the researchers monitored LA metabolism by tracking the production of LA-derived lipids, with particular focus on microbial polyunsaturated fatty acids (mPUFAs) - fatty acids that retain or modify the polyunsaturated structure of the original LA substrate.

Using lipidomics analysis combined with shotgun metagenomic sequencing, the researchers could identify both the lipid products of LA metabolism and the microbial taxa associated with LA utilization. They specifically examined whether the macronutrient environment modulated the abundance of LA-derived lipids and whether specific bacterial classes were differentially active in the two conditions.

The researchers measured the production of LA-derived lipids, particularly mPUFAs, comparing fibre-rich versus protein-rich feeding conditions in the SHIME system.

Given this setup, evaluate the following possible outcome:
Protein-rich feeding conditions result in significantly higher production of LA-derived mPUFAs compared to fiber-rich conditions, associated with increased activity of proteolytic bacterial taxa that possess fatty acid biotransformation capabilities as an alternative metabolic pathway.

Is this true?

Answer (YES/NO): NO